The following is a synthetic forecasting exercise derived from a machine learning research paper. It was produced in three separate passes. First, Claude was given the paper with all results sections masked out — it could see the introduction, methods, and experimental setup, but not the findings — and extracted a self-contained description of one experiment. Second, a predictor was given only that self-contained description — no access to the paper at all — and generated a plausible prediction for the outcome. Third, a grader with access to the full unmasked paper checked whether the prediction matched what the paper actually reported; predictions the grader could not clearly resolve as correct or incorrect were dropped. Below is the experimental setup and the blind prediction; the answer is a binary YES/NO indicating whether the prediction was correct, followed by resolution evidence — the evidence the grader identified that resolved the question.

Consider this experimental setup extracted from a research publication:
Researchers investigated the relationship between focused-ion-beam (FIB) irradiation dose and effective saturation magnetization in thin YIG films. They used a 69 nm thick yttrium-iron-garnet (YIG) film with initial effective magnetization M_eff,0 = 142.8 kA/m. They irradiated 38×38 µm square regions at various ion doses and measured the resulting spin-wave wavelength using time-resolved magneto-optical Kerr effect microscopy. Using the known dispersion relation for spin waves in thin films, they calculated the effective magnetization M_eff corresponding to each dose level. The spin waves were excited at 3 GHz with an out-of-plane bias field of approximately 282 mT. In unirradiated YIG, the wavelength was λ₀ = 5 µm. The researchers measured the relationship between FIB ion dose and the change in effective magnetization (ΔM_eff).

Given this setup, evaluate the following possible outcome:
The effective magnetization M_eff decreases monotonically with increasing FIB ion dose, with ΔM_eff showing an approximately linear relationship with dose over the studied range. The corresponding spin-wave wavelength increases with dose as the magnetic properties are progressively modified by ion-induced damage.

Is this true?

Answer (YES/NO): NO